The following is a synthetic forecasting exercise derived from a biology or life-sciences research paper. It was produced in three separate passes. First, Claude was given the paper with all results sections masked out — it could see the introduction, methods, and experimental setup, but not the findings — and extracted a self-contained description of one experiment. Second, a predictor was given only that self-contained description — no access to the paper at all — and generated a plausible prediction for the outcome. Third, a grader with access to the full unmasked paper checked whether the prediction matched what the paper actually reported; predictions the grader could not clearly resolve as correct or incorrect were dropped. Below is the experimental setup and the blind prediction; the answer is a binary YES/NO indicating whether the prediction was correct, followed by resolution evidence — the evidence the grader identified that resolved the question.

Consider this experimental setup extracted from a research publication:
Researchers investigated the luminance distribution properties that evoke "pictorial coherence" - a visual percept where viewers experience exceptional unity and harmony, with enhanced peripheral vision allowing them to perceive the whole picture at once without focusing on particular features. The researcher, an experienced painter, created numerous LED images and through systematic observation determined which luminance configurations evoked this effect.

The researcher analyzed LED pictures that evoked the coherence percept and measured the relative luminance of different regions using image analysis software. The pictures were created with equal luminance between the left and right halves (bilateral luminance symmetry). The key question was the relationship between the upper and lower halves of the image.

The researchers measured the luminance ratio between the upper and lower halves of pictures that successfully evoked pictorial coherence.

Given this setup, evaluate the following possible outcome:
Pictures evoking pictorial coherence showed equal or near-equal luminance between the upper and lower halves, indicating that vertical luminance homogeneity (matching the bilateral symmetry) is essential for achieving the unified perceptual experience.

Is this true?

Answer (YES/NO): NO